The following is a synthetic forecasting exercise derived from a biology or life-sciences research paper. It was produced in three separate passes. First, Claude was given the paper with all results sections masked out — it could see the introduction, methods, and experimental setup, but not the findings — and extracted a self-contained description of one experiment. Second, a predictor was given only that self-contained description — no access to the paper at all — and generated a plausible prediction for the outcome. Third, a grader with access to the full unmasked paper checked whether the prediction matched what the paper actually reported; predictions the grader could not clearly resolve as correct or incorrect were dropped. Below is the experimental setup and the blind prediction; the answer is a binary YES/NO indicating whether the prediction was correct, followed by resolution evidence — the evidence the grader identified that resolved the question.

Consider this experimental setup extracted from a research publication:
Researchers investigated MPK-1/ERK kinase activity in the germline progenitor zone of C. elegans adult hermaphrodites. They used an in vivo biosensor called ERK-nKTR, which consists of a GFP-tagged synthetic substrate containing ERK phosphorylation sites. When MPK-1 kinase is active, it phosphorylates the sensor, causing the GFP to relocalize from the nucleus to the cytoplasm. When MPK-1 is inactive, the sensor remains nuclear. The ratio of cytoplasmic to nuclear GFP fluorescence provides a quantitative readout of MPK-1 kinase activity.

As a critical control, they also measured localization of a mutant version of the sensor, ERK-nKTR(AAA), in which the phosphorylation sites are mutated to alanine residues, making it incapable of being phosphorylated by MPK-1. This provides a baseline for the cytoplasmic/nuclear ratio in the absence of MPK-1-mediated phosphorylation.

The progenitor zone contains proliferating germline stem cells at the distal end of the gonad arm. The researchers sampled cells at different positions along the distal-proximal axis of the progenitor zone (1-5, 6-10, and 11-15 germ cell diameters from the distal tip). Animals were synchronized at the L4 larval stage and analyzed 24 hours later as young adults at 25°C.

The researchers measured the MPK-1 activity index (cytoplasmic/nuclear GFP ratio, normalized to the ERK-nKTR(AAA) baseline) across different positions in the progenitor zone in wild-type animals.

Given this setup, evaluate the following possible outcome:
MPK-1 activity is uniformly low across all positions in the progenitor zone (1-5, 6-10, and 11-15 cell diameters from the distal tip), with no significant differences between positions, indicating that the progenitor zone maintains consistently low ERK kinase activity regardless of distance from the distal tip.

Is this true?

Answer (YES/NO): YES